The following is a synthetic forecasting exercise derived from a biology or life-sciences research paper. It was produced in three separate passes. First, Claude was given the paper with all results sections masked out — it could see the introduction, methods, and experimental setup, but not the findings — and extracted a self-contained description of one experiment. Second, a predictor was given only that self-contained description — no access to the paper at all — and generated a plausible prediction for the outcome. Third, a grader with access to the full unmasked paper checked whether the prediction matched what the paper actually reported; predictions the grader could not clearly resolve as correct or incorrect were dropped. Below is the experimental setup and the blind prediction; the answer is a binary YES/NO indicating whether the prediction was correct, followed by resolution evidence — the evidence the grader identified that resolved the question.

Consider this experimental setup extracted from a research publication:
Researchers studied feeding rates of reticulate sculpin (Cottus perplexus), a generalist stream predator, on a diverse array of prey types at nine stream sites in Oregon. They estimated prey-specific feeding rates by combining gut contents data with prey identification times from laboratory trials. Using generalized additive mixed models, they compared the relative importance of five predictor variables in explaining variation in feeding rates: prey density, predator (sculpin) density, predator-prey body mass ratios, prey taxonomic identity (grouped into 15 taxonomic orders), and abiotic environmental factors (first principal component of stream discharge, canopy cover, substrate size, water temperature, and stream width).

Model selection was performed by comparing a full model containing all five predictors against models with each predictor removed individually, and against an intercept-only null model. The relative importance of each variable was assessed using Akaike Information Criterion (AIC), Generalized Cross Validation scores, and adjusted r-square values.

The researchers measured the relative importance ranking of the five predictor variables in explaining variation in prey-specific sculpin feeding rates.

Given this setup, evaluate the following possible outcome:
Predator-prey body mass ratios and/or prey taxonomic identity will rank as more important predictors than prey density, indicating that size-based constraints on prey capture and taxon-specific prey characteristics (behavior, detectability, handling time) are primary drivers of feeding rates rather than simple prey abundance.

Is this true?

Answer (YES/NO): NO